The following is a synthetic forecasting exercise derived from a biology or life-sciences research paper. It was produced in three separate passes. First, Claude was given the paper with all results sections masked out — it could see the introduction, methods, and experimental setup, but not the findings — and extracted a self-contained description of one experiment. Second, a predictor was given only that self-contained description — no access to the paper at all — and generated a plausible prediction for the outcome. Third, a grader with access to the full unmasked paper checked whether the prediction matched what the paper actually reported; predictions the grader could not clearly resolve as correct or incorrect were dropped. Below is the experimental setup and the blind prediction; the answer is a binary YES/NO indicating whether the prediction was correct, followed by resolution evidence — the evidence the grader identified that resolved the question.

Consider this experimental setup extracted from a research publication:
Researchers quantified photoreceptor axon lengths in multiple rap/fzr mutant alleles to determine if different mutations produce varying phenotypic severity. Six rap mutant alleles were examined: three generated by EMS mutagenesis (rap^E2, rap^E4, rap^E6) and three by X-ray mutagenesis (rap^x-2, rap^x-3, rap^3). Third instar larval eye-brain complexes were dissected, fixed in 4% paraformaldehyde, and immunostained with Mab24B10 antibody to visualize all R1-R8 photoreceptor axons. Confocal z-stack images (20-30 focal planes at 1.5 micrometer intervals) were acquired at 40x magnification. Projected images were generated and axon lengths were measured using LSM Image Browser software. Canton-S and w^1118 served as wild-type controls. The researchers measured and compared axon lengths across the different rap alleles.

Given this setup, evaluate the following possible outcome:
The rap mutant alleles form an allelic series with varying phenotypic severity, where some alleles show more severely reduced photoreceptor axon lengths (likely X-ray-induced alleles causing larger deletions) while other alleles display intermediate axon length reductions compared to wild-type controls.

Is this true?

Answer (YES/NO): NO